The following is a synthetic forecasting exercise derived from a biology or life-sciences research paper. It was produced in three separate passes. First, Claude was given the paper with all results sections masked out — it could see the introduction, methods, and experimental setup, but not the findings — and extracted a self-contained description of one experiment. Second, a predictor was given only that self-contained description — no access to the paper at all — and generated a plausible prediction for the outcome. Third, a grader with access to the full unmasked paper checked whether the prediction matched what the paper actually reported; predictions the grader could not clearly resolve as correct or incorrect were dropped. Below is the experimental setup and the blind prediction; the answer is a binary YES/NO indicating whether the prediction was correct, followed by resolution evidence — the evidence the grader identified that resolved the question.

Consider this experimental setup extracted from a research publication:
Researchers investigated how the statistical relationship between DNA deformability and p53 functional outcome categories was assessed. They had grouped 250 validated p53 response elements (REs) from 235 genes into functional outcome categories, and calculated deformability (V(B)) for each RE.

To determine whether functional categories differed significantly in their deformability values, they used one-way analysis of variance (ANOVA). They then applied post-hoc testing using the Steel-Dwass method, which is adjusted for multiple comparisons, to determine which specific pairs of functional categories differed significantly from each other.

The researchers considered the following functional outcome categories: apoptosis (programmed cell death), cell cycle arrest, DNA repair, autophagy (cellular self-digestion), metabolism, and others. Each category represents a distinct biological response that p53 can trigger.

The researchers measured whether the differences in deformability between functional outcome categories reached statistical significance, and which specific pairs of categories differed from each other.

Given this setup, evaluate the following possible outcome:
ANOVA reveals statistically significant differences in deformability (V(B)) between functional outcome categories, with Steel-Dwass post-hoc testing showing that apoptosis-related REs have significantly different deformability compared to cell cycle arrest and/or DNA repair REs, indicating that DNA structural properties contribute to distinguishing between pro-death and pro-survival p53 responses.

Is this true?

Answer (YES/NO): YES